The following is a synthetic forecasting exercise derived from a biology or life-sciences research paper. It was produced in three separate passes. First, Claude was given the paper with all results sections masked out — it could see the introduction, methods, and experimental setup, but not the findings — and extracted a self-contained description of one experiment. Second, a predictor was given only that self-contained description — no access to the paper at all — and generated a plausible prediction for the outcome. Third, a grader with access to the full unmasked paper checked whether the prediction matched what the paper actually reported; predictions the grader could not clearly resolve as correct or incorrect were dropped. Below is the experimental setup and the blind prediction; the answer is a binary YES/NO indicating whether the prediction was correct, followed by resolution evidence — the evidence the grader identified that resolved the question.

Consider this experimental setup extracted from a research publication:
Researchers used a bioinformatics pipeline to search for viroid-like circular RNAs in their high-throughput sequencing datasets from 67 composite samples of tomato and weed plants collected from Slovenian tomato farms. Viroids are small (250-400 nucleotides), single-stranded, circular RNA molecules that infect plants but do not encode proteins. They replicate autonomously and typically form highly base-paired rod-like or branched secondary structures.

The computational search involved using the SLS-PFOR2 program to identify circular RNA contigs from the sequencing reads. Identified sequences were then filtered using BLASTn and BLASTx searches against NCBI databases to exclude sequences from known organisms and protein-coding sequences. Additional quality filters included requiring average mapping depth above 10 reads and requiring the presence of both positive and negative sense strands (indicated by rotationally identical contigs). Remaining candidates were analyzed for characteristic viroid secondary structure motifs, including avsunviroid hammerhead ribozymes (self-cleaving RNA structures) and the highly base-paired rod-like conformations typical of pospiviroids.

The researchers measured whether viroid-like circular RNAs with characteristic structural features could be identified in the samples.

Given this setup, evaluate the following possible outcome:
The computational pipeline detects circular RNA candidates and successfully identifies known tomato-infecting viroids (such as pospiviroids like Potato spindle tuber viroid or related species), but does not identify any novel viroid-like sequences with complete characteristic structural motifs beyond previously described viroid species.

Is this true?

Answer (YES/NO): NO